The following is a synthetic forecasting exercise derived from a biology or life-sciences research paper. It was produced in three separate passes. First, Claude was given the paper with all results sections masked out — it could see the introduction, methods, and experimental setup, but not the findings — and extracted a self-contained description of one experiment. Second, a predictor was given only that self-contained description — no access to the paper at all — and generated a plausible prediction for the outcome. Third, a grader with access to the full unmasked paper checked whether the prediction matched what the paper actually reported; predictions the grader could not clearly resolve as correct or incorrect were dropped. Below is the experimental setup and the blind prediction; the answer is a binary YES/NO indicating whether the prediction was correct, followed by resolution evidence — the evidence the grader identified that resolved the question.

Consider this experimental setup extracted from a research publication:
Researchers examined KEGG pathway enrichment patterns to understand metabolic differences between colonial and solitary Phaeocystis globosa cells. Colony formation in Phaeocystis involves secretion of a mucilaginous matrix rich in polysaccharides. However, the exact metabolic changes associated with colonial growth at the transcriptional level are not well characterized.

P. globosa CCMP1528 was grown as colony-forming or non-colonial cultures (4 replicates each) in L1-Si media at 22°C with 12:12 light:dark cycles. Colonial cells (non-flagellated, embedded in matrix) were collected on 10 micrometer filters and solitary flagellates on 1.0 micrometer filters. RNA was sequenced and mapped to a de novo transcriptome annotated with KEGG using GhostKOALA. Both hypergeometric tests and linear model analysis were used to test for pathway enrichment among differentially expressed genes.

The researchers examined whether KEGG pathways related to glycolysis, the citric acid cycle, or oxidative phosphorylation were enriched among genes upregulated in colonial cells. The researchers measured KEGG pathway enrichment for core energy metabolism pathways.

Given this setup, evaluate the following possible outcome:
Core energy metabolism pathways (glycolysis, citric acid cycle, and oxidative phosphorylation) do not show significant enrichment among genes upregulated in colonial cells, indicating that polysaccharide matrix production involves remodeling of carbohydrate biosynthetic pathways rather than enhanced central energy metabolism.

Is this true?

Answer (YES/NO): YES